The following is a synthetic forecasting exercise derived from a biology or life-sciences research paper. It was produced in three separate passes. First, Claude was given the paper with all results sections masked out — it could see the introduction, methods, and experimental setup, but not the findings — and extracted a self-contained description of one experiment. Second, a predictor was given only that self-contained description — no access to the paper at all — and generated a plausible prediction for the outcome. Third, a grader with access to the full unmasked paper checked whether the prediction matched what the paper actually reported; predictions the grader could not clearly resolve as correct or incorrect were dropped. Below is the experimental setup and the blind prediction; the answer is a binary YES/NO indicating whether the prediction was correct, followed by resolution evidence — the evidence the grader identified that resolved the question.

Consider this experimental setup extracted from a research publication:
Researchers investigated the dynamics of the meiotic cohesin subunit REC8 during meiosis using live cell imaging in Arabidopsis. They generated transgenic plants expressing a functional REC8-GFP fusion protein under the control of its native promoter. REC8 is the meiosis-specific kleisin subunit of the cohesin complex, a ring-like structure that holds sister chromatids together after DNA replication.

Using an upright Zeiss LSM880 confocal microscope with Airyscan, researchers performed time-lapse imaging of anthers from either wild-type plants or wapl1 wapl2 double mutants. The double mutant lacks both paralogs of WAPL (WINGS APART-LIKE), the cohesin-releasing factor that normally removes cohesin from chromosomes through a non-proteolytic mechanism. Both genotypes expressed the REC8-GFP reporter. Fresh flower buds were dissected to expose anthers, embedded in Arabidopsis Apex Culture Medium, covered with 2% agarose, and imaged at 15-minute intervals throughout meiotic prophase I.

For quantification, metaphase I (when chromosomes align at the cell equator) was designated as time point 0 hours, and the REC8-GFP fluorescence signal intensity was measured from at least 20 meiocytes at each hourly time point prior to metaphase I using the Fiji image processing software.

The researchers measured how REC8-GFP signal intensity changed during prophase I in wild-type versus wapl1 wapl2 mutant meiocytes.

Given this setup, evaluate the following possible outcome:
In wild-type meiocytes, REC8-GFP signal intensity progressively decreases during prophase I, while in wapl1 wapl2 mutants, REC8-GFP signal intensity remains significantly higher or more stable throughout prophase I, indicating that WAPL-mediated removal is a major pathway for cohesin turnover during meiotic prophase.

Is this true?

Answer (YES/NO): YES